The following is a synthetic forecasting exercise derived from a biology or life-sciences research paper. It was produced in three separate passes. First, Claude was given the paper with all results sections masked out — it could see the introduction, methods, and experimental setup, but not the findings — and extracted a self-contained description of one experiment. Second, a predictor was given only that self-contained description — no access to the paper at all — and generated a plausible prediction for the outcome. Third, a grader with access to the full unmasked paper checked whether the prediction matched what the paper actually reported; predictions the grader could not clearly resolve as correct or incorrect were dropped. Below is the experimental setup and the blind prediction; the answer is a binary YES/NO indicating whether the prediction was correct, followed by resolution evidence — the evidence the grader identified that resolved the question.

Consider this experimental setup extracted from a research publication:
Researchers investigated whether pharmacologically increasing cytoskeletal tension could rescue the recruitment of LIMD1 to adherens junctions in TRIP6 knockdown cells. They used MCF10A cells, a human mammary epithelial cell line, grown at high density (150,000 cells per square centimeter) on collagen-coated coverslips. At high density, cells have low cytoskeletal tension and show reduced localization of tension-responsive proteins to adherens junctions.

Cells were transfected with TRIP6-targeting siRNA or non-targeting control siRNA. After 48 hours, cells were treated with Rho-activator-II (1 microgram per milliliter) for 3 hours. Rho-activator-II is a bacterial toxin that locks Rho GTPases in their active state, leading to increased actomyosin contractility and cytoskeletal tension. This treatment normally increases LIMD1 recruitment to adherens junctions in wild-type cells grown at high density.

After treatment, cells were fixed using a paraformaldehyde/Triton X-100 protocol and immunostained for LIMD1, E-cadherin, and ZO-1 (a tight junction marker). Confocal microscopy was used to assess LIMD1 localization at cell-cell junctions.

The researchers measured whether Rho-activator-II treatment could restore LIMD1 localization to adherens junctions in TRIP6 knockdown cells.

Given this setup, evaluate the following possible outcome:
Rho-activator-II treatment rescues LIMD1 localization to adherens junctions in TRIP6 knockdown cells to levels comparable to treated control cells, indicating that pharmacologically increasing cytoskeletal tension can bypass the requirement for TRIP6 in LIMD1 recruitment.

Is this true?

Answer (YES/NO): NO